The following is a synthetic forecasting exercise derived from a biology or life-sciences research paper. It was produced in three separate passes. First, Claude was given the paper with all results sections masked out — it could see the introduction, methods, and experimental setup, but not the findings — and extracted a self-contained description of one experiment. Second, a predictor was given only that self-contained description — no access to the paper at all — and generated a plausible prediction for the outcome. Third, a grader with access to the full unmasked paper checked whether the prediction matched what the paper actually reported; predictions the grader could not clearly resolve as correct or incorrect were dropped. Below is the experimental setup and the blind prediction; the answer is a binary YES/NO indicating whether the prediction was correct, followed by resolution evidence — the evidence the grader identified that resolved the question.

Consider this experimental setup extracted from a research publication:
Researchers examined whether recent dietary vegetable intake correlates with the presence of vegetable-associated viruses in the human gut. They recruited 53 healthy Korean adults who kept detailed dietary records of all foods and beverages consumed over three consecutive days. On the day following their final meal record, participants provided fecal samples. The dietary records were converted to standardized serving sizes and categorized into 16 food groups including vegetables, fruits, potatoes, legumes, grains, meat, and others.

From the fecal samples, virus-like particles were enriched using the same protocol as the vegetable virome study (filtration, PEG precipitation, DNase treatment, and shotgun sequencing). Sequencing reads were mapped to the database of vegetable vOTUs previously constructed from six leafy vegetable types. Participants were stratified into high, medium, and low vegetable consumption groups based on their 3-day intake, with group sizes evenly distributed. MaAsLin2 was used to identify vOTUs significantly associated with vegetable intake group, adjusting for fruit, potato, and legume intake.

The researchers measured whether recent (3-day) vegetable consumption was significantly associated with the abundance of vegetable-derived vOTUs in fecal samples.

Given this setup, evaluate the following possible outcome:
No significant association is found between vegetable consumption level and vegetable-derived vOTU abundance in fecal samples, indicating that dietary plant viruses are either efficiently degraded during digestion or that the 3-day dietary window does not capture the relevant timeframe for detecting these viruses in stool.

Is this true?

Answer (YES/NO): NO